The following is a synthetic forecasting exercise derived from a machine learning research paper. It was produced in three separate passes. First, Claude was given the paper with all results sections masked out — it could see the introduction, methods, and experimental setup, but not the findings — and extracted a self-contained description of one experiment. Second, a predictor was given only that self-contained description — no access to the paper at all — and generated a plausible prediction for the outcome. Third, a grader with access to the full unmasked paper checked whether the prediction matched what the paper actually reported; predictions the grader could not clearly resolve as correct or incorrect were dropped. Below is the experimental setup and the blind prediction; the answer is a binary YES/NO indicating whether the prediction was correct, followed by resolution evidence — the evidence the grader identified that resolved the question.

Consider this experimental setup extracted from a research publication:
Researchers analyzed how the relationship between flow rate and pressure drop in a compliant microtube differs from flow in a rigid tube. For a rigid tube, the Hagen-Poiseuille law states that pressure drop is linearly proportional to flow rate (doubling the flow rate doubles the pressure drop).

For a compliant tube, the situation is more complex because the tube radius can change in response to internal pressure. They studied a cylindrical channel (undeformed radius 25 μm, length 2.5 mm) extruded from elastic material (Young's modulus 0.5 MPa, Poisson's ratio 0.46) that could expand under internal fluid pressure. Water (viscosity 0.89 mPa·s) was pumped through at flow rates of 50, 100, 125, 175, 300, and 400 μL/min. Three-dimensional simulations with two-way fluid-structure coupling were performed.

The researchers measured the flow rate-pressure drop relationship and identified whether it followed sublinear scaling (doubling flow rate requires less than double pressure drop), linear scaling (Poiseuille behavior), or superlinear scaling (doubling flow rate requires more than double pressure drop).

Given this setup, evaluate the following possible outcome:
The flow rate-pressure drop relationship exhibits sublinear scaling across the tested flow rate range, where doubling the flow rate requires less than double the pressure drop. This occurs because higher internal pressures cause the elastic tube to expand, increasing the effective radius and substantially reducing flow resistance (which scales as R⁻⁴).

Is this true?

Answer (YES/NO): YES